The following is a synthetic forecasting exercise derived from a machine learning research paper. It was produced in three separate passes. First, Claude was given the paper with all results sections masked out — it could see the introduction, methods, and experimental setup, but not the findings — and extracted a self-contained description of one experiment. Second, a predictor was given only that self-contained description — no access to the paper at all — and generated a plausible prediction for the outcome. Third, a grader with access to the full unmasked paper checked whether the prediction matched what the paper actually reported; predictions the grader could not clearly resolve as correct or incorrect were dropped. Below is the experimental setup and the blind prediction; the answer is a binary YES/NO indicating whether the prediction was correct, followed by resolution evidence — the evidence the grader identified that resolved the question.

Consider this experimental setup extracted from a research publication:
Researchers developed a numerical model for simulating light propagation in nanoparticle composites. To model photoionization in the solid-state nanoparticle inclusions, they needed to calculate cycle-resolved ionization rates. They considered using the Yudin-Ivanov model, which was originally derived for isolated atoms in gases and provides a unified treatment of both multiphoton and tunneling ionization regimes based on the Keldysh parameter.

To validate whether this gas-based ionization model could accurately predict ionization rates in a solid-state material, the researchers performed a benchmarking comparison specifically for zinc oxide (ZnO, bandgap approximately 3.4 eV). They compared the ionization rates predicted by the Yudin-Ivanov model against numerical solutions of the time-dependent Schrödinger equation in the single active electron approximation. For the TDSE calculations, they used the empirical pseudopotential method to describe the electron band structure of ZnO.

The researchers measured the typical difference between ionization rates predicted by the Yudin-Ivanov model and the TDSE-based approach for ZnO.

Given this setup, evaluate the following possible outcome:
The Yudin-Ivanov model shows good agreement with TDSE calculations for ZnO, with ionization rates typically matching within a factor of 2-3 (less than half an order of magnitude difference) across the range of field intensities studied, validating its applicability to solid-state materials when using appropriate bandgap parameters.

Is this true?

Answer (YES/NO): NO